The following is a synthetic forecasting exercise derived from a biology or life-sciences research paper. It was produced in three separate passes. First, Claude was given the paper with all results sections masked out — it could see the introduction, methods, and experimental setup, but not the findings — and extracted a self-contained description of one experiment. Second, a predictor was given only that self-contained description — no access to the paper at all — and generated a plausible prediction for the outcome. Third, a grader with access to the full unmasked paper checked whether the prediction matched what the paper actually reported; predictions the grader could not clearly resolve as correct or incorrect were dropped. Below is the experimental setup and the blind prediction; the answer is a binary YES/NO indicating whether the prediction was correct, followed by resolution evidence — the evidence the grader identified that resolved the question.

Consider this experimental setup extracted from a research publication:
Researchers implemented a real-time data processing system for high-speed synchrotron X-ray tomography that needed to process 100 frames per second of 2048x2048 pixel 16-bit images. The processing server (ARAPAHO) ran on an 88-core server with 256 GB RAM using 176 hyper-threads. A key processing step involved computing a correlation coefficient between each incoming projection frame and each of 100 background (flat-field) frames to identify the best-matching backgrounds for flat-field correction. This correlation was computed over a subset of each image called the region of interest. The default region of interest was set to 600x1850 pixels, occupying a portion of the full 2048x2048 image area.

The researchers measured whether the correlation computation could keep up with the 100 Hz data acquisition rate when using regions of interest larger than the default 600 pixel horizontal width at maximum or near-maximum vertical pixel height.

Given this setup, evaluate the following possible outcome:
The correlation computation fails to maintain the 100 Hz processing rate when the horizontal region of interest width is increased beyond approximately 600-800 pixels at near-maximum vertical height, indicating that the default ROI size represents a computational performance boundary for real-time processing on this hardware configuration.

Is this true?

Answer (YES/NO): YES